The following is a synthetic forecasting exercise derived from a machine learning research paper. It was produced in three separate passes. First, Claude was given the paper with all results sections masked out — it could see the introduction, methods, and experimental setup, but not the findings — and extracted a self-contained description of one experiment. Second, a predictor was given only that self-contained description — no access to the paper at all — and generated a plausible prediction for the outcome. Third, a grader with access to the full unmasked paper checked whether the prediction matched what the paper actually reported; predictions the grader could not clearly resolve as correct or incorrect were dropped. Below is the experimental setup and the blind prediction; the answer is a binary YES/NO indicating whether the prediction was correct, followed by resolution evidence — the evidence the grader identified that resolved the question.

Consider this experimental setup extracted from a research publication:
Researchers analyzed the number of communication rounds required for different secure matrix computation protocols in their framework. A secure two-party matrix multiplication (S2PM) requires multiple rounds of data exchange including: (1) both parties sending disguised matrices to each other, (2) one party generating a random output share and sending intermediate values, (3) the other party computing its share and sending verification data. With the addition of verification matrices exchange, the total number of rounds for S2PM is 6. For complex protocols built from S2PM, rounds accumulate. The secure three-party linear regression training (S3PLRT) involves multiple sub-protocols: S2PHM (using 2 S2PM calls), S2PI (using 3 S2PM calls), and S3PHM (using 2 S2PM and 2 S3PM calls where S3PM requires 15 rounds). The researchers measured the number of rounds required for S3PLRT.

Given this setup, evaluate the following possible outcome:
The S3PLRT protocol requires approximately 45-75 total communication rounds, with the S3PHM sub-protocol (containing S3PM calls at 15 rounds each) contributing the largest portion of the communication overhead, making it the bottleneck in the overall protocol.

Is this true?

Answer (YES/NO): YES